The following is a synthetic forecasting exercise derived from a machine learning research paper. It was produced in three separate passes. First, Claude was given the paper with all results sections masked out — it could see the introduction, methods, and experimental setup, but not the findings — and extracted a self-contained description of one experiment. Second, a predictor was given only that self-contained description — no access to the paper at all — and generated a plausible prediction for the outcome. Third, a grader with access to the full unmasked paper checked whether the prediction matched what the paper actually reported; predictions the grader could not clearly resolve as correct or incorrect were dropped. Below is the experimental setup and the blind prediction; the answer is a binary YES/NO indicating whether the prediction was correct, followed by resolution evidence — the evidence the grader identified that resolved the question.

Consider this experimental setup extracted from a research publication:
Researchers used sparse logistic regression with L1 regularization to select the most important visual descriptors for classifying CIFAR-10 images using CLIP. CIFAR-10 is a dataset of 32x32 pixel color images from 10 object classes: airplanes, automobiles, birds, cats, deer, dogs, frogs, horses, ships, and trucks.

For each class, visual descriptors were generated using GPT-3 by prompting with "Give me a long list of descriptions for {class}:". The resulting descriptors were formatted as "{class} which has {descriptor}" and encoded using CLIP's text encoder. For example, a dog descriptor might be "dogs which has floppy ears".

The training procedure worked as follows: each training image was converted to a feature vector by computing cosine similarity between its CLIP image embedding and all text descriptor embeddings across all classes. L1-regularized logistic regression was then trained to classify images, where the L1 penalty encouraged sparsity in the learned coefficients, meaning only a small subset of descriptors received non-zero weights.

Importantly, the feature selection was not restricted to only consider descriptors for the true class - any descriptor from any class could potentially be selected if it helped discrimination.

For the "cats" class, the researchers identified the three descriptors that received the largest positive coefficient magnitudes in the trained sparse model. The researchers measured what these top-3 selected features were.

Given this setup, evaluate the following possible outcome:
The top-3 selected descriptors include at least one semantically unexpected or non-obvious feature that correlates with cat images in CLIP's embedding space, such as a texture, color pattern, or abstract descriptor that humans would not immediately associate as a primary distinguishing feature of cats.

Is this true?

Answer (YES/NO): NO